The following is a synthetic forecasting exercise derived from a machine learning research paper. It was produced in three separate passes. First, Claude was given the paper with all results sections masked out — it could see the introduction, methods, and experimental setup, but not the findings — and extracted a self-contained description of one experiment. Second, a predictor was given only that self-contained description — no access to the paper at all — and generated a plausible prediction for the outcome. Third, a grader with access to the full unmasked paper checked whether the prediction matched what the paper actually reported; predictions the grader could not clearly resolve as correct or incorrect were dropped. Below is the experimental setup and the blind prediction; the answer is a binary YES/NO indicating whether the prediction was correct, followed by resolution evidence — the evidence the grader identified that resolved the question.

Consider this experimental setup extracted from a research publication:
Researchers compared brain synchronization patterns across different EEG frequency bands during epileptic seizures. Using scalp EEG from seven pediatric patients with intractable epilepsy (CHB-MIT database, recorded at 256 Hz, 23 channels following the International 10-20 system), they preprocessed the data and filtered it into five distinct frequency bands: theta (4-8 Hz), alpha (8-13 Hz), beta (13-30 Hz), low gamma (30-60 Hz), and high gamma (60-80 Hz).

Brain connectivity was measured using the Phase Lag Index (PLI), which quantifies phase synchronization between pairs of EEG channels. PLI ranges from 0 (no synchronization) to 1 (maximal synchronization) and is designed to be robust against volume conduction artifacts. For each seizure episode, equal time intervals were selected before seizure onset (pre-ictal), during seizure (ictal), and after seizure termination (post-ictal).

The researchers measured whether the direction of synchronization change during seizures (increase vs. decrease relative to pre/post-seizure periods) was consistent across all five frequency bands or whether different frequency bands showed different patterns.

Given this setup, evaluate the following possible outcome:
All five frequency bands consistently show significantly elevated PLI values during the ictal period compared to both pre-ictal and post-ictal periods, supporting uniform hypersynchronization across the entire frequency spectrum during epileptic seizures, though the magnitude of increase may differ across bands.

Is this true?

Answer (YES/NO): NO